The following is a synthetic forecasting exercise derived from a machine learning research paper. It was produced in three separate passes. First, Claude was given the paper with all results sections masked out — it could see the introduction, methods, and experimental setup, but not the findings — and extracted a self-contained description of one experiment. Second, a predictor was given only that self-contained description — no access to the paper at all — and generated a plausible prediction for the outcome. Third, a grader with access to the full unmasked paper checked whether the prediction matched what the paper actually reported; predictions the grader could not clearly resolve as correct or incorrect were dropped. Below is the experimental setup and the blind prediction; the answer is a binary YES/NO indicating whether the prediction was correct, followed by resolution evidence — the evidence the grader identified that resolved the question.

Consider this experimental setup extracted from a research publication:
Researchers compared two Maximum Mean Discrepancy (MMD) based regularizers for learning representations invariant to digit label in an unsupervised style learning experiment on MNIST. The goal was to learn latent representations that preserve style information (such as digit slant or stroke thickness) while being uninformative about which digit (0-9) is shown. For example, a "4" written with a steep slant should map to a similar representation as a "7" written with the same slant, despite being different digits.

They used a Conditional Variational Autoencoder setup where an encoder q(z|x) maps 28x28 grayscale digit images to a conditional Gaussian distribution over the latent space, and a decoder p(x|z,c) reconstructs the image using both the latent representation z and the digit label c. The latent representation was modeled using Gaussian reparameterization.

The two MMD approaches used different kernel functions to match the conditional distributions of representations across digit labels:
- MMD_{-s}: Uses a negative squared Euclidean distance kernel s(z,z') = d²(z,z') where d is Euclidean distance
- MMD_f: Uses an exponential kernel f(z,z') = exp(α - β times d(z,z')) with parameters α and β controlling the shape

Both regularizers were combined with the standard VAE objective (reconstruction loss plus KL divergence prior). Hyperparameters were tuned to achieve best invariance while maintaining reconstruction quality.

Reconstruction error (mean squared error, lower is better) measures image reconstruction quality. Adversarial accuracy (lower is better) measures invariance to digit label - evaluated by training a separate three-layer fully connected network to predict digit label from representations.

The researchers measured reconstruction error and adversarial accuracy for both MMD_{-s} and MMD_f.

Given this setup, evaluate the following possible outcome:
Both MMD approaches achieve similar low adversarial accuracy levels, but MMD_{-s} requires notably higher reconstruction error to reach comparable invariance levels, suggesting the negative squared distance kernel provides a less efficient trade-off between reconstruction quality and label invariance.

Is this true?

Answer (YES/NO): NO